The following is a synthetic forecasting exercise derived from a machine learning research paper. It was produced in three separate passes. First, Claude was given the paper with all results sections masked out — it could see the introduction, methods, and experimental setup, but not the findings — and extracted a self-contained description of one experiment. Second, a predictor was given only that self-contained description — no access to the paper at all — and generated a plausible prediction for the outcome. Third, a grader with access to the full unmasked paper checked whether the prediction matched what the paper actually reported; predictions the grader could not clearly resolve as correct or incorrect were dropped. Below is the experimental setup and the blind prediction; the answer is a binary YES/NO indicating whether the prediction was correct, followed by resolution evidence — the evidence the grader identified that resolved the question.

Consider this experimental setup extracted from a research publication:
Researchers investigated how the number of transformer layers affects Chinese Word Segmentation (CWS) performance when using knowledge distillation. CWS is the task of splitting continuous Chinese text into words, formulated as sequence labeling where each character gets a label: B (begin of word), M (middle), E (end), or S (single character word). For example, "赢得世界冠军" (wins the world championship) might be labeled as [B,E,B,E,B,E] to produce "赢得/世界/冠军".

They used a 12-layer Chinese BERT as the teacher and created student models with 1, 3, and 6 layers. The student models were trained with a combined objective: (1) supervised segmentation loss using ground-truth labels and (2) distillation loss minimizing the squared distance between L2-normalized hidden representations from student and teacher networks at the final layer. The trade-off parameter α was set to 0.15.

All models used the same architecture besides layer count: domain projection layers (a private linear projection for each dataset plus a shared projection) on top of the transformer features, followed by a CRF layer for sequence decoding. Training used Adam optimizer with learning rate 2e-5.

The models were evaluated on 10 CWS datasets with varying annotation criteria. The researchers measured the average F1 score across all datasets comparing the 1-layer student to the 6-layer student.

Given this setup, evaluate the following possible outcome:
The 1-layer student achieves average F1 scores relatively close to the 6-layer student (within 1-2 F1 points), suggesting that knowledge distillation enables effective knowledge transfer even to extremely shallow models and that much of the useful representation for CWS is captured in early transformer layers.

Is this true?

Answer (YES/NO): YES